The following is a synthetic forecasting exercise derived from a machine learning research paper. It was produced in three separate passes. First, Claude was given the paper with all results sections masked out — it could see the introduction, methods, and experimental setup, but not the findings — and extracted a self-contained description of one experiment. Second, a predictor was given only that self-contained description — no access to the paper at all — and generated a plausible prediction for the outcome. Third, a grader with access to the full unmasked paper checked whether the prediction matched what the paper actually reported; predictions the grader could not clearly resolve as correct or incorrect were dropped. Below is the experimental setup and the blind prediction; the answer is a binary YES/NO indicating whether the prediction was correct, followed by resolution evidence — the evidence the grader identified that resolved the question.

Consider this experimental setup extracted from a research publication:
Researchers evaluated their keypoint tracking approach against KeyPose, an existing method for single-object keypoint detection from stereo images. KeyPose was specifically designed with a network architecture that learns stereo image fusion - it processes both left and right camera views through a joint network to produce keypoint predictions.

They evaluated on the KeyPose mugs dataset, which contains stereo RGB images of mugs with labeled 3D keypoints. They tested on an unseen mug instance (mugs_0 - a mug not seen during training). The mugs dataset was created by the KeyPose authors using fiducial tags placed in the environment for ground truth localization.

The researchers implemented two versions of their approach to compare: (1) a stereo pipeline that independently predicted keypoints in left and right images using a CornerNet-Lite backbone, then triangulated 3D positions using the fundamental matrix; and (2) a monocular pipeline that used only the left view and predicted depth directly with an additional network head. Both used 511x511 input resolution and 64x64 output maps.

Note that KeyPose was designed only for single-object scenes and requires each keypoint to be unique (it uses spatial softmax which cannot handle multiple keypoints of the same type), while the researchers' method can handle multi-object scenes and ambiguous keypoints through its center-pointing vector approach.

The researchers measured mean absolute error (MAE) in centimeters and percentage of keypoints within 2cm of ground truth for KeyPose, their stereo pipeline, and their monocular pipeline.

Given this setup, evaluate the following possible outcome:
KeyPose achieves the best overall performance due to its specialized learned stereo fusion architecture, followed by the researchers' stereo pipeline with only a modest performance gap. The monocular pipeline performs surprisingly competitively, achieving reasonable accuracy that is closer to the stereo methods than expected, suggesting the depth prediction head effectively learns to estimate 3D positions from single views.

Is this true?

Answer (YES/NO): YES